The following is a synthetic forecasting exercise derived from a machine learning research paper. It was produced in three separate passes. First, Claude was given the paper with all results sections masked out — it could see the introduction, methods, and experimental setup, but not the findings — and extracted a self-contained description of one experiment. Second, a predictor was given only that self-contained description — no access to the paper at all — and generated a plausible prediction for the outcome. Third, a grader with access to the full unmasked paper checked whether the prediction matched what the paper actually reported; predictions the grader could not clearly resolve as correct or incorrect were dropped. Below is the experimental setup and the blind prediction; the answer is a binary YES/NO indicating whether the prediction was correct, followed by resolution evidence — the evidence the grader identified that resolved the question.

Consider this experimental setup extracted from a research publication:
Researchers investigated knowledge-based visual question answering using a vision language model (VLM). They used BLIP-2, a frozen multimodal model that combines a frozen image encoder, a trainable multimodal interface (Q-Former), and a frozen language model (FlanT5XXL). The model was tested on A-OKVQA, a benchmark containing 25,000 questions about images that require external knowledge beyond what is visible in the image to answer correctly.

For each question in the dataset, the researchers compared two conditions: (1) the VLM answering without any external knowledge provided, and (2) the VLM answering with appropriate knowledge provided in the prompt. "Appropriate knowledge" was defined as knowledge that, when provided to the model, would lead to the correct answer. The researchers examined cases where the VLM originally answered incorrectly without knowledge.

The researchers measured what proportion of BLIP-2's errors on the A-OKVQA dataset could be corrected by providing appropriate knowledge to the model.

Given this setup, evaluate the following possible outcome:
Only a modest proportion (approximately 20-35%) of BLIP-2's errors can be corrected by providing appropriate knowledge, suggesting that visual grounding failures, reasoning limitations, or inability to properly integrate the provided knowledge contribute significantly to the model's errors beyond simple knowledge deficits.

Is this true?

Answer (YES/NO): NO